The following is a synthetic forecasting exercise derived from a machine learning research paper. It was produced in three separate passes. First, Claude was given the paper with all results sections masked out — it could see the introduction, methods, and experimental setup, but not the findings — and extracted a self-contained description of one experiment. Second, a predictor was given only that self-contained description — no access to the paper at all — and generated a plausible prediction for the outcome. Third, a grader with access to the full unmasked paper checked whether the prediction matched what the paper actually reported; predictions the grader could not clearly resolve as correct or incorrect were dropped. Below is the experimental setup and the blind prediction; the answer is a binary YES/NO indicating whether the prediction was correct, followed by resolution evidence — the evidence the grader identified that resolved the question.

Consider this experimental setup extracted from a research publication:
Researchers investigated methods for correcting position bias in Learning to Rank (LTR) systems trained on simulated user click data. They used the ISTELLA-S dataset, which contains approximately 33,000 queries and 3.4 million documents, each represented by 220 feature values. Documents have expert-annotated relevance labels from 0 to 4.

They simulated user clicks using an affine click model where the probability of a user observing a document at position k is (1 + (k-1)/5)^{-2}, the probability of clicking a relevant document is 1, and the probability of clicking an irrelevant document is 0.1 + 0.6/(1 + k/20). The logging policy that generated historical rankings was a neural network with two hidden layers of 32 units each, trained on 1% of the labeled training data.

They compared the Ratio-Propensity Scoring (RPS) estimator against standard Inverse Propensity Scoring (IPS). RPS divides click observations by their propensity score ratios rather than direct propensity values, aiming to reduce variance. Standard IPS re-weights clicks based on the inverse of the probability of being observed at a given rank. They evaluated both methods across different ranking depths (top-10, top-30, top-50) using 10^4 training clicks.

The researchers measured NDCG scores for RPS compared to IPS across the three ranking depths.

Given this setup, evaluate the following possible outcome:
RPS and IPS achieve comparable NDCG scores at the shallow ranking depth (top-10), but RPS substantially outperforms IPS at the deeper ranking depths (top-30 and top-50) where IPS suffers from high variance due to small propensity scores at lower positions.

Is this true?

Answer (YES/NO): NO